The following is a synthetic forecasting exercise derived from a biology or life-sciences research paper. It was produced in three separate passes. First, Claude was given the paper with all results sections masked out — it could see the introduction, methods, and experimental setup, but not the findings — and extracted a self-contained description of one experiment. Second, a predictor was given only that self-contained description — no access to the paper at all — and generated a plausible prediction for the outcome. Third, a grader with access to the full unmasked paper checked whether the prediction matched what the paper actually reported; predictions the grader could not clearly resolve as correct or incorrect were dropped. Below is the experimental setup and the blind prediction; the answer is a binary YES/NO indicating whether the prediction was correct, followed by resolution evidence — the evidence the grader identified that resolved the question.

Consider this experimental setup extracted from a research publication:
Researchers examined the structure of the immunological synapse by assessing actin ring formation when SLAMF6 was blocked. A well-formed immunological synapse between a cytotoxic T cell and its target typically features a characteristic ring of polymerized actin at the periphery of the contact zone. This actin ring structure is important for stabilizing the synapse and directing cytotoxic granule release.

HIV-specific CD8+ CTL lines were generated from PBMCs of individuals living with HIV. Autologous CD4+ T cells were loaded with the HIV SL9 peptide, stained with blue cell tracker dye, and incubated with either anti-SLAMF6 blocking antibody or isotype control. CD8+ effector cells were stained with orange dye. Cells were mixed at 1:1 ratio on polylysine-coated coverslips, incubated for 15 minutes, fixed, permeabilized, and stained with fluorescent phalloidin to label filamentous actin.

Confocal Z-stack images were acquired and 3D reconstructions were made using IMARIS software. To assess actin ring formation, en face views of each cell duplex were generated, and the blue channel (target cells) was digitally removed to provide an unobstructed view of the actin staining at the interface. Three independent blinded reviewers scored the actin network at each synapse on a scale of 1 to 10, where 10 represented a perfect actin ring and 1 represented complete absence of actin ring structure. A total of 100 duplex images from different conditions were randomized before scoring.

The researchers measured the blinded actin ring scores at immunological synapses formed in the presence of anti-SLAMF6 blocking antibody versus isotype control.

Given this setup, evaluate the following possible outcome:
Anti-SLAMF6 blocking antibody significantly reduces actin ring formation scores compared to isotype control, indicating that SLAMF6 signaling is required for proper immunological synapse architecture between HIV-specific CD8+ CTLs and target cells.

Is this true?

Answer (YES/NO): YES